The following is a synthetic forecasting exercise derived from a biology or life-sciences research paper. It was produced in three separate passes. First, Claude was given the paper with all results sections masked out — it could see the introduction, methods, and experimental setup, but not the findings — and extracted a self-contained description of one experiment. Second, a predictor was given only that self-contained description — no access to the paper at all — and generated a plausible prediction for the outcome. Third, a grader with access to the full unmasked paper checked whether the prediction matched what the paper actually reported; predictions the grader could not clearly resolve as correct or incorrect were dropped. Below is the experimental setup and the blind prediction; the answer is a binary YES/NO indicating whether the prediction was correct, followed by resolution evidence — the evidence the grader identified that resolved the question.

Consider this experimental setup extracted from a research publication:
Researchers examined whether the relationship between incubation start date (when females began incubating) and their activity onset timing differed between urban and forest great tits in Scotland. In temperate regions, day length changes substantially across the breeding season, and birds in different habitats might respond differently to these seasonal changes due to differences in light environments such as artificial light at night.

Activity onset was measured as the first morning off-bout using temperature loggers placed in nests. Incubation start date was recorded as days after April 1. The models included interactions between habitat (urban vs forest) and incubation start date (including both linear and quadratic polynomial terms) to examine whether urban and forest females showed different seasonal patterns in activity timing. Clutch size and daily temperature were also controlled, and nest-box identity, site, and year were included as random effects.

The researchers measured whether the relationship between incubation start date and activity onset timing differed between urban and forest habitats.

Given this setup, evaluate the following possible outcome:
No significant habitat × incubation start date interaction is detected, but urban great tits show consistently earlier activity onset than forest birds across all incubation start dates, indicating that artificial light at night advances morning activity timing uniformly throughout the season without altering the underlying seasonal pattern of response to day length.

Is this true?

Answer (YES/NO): NO